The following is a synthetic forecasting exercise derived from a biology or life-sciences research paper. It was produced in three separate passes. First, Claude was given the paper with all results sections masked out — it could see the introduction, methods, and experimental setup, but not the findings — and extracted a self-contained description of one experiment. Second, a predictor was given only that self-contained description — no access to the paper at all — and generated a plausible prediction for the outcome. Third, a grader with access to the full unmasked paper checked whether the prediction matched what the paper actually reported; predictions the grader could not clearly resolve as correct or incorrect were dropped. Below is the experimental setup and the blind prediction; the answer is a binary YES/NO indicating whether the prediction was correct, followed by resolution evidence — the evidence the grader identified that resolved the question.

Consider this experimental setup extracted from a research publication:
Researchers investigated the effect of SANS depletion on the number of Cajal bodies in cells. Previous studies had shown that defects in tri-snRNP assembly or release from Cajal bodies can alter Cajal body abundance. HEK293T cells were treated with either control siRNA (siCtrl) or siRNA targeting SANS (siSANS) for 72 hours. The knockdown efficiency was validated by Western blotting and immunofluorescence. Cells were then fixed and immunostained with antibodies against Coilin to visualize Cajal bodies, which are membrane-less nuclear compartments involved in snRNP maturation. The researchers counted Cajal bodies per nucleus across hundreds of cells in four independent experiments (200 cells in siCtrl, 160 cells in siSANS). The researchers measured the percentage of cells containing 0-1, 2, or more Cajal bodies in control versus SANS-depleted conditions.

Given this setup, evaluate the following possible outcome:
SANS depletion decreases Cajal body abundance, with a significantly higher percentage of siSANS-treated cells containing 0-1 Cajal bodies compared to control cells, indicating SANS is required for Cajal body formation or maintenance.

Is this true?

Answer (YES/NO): NO